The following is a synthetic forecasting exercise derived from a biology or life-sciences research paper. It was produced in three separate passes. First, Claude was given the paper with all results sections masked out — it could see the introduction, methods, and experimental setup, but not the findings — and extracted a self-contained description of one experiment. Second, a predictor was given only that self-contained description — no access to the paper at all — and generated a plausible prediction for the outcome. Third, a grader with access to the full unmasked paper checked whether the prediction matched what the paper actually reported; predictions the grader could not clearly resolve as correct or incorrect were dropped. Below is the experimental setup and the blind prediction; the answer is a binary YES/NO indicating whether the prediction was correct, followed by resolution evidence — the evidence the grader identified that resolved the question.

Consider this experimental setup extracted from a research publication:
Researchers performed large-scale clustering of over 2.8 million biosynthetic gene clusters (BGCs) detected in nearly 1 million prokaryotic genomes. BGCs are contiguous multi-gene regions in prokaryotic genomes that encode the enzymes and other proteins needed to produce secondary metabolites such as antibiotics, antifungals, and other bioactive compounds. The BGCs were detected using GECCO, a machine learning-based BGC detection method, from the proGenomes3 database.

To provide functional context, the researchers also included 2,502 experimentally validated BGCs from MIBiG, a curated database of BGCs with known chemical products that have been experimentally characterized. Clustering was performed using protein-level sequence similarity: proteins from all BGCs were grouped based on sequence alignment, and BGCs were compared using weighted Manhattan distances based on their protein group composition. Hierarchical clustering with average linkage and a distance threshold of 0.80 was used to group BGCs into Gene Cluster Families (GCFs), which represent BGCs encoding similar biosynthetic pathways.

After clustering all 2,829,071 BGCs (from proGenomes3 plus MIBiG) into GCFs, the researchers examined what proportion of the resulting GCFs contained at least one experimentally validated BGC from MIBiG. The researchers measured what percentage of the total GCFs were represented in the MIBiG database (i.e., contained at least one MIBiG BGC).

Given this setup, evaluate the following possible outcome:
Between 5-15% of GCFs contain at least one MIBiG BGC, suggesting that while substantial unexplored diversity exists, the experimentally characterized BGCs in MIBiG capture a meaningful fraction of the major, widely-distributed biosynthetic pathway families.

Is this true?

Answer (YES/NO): NO